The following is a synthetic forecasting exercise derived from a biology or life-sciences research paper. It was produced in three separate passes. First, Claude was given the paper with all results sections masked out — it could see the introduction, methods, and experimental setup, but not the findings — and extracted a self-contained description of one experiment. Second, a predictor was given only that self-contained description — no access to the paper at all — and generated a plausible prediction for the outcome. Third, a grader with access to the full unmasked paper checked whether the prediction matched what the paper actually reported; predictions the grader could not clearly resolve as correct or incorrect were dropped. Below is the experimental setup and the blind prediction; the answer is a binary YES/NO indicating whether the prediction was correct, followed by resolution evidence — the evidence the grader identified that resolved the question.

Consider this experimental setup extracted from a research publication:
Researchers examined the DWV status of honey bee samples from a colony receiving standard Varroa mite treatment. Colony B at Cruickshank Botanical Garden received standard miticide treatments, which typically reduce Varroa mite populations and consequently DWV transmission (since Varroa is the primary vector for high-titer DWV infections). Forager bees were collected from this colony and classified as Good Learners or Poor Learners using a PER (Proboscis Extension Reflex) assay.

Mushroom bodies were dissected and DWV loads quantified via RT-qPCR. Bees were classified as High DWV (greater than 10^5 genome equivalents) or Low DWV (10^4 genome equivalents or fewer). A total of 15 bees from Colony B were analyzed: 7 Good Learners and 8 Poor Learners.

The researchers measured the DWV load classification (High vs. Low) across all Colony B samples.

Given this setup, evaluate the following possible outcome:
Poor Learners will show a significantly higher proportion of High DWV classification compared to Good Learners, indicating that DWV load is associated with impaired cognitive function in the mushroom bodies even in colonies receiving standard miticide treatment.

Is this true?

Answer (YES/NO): NO